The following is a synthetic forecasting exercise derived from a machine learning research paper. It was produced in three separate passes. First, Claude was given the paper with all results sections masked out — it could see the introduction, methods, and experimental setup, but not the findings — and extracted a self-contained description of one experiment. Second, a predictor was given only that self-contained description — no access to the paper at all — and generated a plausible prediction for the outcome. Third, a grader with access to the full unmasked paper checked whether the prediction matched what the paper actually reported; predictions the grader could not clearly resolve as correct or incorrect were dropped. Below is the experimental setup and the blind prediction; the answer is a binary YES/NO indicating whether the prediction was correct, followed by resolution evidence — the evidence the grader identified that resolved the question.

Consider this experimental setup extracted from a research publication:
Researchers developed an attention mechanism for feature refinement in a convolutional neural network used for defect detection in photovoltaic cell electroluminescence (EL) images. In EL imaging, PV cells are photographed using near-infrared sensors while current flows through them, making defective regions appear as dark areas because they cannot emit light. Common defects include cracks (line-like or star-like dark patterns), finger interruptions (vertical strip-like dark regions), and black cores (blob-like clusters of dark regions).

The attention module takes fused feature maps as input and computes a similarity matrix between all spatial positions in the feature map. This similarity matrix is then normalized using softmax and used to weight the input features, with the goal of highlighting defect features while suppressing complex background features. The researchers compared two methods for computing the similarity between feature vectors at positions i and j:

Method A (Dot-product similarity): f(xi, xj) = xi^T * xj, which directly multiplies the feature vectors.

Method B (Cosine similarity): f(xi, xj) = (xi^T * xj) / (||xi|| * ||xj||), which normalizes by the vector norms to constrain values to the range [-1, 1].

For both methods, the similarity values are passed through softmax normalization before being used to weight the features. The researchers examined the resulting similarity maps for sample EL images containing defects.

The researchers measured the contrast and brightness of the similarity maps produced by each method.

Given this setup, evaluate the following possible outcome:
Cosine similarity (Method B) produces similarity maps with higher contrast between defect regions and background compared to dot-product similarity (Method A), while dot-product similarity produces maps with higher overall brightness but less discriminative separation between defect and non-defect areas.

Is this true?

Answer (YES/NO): YES